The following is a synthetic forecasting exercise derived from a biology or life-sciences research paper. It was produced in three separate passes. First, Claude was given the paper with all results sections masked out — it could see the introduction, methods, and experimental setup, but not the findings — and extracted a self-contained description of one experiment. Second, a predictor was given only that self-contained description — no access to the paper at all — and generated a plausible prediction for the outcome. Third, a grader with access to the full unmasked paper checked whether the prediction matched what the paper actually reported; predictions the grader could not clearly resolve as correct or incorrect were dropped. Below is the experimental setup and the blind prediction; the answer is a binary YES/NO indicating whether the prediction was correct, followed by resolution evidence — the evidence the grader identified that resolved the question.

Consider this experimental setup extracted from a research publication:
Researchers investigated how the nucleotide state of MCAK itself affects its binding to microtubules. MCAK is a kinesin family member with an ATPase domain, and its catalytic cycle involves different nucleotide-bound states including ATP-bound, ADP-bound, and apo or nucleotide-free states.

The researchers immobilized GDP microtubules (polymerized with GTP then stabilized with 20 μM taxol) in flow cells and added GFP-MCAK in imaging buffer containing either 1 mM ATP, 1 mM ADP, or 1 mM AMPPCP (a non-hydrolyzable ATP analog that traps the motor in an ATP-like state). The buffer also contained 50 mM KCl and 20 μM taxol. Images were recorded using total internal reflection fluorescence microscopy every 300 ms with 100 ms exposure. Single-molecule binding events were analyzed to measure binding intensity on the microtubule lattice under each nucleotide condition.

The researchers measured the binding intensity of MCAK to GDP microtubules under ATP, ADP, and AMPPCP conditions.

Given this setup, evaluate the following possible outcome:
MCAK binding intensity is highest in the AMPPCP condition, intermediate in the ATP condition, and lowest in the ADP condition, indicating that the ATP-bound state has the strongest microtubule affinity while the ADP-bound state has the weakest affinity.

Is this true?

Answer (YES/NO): NO